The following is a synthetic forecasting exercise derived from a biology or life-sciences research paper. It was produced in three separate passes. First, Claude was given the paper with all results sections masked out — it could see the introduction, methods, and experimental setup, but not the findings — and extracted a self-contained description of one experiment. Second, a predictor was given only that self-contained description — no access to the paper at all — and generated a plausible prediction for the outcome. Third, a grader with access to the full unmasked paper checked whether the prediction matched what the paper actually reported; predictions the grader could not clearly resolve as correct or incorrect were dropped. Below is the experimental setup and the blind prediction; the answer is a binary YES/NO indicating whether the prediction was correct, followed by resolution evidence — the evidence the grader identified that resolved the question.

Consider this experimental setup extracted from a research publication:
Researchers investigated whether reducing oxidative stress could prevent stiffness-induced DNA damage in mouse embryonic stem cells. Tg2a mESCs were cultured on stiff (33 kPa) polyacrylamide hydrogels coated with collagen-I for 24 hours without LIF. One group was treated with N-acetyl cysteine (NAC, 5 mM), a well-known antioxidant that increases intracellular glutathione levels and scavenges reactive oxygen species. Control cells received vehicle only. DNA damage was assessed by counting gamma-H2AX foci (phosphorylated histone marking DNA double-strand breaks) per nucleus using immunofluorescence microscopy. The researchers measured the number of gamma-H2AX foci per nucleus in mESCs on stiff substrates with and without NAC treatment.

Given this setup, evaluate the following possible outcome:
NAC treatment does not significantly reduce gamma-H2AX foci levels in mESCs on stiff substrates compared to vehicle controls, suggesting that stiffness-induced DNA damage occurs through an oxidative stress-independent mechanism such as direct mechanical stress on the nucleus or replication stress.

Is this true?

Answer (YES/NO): YES